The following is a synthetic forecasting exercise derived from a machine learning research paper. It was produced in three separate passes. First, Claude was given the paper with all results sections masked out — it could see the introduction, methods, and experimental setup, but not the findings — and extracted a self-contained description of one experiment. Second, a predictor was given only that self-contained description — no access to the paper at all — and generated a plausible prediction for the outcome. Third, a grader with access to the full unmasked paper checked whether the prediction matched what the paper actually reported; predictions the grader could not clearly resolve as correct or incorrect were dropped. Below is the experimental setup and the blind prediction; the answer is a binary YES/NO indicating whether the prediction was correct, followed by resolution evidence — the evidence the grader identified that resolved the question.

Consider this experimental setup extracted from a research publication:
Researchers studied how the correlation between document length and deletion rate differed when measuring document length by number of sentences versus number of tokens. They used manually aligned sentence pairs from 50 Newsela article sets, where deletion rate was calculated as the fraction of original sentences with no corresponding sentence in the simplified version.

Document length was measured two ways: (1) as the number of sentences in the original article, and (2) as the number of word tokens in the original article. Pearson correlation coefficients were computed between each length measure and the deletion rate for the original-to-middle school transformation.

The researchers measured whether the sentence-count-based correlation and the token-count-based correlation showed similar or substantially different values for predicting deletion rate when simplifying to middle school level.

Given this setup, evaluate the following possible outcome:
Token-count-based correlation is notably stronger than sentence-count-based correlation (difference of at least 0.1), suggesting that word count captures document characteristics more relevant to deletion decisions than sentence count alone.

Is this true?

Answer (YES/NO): NO